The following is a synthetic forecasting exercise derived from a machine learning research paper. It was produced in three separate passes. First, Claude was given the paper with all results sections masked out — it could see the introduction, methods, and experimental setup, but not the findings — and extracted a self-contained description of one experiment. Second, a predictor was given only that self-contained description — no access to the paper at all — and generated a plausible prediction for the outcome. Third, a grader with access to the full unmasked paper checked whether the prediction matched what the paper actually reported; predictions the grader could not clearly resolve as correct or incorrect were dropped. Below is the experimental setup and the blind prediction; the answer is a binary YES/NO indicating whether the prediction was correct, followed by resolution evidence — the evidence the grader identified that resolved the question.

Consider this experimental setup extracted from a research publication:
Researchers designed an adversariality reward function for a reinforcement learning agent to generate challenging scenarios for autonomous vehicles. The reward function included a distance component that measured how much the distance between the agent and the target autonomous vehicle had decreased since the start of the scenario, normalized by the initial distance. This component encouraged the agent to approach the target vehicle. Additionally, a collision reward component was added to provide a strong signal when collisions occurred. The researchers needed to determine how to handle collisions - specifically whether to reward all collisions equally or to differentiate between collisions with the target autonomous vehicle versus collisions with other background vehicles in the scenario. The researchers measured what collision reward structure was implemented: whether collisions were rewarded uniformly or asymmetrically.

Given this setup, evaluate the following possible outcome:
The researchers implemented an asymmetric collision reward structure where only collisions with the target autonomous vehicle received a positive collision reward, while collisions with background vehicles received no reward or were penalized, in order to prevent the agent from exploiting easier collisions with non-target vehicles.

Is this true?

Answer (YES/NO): YES